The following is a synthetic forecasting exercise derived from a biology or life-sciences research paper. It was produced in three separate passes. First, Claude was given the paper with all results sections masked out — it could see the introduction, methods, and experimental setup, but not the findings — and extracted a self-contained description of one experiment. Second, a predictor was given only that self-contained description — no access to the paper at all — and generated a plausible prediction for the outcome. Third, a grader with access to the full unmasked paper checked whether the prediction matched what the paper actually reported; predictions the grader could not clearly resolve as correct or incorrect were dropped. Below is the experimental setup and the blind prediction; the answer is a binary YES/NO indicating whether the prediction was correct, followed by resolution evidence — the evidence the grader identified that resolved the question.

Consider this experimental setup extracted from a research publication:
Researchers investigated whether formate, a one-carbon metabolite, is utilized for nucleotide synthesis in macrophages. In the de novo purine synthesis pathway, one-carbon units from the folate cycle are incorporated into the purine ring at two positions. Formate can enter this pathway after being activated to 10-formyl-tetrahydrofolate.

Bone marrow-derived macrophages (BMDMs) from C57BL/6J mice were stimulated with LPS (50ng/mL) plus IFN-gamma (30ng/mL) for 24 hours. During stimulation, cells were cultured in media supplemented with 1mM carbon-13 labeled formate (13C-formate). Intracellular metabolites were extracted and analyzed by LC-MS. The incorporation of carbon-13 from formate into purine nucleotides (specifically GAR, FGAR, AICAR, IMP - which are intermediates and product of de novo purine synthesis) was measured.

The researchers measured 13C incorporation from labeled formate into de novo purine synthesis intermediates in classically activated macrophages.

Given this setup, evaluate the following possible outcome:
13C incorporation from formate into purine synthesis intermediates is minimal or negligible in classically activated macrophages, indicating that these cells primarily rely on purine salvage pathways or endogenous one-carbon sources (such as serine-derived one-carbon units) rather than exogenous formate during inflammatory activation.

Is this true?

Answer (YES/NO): NO